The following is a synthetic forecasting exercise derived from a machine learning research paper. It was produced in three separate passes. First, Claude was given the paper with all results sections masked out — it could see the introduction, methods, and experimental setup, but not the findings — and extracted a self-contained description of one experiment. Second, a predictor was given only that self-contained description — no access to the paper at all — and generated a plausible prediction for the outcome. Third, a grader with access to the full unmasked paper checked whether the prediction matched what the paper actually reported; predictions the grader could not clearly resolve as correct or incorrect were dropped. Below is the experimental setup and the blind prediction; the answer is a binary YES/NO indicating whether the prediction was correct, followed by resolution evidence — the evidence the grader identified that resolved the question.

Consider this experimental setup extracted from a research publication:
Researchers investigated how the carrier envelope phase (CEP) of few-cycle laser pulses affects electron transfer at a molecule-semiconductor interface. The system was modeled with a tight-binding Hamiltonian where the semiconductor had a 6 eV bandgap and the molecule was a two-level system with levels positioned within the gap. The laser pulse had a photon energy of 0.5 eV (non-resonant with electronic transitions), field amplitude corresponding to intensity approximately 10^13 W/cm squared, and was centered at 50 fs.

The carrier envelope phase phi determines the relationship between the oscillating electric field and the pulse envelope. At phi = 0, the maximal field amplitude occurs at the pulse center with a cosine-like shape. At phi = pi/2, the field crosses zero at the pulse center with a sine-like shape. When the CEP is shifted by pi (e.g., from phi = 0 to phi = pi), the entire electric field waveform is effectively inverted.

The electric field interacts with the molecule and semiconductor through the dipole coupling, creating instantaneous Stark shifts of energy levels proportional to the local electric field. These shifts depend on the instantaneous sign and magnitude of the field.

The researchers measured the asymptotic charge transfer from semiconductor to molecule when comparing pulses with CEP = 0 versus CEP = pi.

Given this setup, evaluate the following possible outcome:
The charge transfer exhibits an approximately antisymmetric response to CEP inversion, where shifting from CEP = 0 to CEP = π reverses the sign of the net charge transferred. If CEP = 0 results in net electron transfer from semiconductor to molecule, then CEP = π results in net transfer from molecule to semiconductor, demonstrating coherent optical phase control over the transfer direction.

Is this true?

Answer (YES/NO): NO